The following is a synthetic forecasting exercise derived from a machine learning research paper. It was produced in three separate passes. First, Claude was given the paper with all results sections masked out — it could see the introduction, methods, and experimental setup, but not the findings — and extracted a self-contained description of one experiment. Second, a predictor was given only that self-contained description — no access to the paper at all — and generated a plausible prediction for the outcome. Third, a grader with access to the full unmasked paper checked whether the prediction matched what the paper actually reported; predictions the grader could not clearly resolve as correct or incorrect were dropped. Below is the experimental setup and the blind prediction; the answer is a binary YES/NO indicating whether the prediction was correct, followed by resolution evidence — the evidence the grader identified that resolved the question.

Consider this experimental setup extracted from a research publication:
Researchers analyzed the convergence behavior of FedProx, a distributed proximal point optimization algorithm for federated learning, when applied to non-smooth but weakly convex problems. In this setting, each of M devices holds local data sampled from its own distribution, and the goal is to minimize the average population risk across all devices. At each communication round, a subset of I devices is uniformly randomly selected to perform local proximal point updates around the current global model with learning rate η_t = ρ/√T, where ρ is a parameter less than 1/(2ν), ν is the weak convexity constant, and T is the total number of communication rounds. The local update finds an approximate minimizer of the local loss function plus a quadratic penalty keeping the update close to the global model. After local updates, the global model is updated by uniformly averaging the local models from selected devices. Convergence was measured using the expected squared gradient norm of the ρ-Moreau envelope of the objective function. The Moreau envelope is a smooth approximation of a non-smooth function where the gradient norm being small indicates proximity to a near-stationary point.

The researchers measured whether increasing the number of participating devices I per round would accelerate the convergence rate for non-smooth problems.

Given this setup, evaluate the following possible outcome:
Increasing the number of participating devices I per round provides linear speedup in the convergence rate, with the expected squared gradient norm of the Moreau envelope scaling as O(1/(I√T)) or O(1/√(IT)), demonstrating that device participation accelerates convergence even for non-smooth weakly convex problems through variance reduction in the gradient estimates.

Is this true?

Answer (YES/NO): NO